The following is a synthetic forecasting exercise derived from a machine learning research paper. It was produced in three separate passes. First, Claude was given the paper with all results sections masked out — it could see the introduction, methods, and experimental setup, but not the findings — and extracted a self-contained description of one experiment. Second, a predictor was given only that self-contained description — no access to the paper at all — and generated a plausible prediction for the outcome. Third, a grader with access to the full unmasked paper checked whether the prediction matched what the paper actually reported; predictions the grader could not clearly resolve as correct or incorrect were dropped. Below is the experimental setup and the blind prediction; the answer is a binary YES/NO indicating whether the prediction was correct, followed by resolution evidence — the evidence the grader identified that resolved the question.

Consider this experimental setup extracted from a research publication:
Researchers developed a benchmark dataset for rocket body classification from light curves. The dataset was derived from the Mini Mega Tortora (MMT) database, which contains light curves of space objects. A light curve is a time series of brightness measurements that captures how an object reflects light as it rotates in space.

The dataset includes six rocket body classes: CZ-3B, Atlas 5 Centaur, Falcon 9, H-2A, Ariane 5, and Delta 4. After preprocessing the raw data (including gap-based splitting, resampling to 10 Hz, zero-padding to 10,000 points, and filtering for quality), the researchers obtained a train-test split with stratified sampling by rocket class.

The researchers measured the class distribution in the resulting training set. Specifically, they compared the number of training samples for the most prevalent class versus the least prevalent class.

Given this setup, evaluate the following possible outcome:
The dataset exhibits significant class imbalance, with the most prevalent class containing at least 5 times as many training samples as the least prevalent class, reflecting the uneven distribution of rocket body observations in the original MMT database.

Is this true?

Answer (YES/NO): YES